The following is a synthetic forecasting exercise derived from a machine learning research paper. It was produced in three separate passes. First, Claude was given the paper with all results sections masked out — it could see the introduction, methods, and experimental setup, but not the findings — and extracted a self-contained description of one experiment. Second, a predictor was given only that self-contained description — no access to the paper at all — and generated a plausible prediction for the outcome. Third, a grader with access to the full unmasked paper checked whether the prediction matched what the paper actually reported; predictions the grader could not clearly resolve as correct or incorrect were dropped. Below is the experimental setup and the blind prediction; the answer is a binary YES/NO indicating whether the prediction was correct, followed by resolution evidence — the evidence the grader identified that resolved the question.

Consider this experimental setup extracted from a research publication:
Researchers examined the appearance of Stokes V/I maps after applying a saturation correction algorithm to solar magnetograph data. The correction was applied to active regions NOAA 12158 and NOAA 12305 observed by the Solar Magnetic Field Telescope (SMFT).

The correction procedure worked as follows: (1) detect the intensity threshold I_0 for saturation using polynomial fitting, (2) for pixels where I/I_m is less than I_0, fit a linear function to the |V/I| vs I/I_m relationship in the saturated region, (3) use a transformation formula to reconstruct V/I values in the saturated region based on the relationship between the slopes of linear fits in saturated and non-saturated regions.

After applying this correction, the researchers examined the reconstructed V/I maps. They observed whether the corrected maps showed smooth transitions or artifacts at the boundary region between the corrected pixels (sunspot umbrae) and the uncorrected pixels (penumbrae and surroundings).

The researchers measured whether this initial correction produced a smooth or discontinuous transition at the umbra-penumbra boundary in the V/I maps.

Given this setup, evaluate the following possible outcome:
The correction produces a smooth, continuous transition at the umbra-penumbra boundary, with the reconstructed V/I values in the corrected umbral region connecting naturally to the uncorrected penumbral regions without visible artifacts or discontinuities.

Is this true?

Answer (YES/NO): NO